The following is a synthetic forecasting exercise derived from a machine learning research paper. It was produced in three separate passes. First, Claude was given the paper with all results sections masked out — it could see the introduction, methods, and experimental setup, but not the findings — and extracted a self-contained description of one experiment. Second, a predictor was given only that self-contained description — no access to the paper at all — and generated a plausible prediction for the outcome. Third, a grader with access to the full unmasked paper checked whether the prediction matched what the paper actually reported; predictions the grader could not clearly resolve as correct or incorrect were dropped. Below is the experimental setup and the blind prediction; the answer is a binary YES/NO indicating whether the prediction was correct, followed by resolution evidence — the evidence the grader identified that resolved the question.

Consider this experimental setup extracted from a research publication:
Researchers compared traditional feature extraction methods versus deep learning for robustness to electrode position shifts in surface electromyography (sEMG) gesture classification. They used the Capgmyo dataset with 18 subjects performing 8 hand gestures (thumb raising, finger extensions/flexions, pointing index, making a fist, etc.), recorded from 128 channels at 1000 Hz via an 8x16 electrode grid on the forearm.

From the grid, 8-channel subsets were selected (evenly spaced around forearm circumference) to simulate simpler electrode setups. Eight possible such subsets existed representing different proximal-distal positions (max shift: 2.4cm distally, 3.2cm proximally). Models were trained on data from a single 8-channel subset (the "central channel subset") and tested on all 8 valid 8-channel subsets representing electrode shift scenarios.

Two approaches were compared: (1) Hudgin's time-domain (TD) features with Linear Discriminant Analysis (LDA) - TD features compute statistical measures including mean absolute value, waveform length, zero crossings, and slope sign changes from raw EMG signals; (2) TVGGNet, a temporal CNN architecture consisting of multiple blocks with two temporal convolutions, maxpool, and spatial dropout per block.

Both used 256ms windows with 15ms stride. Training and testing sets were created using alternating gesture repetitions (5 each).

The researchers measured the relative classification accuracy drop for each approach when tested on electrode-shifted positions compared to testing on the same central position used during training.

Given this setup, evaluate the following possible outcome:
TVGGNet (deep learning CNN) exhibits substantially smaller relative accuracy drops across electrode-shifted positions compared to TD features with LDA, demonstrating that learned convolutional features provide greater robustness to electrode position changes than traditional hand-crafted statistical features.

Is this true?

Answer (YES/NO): YES